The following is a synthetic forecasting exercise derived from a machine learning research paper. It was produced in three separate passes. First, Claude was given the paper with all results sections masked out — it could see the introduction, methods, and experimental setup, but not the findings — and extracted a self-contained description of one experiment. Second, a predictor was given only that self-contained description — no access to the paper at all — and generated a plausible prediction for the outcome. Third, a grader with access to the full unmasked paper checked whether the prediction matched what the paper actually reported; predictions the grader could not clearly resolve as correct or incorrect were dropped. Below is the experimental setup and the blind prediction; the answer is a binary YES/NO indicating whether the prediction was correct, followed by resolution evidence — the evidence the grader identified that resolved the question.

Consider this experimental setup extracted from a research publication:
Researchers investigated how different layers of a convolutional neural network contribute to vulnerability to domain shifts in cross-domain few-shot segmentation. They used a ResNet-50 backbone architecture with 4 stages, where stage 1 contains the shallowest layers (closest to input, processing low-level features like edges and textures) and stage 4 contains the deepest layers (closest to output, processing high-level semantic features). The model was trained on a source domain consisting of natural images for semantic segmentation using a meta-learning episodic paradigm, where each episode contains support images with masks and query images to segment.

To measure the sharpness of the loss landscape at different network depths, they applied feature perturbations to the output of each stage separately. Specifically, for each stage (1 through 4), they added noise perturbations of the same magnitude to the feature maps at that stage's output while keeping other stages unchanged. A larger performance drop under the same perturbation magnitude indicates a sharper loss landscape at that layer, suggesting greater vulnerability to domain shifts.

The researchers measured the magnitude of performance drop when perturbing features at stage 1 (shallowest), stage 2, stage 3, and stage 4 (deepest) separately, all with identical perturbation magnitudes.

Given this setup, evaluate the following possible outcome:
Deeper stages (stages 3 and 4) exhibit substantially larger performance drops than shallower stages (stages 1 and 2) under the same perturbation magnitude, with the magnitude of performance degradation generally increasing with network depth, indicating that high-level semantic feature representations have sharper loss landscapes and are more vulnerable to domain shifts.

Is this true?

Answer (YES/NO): NO